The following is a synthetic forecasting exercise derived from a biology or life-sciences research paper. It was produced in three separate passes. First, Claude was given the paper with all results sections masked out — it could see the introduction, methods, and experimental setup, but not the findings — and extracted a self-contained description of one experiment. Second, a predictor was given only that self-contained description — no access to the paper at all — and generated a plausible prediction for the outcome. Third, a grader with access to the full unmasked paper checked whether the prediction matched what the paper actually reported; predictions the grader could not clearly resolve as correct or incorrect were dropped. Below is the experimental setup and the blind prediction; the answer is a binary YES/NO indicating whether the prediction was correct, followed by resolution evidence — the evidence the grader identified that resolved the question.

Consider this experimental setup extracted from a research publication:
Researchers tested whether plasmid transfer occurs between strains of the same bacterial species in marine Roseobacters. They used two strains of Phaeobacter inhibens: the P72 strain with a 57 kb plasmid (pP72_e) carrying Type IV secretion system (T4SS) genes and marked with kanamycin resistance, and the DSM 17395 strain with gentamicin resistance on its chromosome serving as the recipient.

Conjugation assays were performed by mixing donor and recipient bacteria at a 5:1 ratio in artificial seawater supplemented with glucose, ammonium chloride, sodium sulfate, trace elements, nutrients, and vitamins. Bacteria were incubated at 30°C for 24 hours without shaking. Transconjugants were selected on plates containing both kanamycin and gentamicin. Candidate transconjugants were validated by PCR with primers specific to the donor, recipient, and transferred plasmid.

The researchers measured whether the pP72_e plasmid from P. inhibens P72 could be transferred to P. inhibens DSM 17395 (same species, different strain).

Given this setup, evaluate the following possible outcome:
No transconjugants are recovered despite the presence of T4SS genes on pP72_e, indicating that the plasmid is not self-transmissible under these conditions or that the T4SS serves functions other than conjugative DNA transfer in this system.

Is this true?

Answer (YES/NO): NO